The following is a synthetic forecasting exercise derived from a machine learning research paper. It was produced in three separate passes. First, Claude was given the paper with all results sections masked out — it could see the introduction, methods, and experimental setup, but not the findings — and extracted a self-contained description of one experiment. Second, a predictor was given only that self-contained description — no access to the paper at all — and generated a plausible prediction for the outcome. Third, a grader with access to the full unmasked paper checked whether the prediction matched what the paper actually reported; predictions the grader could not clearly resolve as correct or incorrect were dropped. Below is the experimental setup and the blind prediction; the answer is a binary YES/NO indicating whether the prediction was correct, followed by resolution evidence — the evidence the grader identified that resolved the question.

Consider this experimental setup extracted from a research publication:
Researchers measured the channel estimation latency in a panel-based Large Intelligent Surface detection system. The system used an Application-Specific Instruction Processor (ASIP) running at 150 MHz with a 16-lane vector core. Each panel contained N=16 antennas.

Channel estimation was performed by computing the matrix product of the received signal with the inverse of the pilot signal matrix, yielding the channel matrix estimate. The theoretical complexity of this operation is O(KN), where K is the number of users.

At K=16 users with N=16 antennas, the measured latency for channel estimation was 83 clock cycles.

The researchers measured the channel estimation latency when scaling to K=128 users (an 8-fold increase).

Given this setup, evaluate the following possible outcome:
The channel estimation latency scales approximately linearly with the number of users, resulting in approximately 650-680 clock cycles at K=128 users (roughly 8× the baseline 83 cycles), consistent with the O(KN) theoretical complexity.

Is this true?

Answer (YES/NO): NO